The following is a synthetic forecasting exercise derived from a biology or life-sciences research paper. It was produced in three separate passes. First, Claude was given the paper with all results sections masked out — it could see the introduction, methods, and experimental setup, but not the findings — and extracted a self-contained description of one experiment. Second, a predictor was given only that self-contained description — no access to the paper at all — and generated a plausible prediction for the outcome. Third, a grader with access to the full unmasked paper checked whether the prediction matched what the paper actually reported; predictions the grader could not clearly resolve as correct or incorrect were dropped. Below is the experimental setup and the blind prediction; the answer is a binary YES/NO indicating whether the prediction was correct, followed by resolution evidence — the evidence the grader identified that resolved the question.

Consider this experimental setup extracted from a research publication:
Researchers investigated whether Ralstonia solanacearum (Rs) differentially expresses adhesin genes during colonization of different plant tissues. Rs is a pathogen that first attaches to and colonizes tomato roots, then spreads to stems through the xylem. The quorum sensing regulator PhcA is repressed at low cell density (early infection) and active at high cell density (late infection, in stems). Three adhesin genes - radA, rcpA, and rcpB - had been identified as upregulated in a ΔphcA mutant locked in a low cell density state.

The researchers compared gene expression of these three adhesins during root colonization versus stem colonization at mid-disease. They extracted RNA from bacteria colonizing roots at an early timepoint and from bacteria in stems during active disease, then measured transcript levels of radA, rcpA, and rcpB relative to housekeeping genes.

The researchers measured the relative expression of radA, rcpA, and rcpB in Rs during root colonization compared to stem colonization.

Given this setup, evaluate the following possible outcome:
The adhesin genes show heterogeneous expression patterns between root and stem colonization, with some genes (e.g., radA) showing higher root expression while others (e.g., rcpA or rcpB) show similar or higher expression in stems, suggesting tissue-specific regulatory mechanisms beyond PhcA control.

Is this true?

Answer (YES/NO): NO